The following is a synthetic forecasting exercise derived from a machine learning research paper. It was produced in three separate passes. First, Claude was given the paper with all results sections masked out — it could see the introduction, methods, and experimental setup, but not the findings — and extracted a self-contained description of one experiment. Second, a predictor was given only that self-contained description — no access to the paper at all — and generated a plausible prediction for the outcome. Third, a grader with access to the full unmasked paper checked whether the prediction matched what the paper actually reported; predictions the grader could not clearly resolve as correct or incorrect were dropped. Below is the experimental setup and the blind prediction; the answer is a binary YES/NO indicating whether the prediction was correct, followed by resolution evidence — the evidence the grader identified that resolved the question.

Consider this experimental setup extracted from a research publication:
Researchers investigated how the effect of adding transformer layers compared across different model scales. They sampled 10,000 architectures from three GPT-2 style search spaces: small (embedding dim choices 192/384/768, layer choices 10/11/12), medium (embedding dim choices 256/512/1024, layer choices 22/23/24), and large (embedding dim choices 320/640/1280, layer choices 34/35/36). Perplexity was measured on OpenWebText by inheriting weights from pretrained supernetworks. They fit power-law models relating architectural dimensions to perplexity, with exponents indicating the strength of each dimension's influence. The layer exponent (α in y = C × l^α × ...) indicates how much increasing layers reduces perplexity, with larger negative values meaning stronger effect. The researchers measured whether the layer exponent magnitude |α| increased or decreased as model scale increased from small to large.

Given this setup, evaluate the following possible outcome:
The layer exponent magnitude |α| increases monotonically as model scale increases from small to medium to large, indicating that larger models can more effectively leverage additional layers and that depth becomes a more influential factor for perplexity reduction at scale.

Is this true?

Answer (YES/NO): NO